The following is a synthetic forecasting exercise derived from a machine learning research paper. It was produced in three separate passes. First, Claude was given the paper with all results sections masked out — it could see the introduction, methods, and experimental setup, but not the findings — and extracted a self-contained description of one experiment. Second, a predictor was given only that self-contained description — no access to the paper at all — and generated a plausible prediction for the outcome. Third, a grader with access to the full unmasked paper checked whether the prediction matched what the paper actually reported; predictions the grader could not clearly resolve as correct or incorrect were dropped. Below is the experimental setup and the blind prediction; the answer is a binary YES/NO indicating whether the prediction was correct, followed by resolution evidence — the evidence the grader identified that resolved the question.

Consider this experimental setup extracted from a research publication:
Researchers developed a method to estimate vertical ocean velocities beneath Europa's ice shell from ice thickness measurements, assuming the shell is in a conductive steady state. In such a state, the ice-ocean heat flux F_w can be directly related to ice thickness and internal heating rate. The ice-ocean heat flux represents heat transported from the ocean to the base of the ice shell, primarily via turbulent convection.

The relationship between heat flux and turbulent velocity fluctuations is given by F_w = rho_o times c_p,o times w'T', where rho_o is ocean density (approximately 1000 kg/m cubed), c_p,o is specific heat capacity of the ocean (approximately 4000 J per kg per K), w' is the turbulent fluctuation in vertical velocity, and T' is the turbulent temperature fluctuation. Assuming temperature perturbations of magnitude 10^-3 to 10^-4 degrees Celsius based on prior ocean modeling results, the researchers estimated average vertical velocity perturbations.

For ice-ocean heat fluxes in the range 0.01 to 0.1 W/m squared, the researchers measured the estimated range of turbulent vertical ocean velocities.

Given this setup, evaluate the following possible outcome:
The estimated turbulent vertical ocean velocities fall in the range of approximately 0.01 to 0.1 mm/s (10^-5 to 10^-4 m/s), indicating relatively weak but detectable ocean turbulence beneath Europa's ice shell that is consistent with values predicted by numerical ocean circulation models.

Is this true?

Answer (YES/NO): NO